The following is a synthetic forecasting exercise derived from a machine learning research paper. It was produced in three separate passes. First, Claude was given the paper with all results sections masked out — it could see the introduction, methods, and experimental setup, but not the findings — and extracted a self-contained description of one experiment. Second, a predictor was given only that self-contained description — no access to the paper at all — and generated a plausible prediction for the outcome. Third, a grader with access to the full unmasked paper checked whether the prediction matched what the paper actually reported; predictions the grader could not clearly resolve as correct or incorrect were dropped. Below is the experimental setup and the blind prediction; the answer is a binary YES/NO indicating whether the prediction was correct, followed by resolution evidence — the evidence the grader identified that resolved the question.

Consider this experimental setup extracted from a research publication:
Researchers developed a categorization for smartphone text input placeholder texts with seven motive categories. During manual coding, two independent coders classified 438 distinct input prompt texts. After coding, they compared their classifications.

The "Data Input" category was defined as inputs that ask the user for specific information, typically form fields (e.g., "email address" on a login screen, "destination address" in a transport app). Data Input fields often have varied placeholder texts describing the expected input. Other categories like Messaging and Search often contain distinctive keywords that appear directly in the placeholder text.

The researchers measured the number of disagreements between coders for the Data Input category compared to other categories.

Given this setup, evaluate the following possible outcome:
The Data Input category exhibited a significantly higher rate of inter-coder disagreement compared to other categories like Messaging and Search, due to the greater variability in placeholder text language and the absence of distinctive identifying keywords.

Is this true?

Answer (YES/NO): NO